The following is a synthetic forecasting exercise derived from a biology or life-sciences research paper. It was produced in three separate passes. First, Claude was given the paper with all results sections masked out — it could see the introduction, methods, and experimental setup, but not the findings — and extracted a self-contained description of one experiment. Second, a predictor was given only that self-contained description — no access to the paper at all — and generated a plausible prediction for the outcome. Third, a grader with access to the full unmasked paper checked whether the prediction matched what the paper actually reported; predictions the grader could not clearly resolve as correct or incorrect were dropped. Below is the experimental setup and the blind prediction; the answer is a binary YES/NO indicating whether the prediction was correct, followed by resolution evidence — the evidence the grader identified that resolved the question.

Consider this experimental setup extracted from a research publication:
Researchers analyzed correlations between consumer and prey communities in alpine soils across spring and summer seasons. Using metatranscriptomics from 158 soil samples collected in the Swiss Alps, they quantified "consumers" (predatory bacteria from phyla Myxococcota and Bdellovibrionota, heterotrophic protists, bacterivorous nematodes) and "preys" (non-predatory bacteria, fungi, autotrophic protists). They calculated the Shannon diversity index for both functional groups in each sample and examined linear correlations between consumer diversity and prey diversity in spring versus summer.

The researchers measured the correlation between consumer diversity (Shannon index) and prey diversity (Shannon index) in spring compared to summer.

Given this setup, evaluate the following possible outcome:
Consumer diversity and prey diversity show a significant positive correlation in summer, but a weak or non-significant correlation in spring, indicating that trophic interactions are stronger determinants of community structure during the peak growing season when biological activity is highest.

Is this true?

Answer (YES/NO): NO